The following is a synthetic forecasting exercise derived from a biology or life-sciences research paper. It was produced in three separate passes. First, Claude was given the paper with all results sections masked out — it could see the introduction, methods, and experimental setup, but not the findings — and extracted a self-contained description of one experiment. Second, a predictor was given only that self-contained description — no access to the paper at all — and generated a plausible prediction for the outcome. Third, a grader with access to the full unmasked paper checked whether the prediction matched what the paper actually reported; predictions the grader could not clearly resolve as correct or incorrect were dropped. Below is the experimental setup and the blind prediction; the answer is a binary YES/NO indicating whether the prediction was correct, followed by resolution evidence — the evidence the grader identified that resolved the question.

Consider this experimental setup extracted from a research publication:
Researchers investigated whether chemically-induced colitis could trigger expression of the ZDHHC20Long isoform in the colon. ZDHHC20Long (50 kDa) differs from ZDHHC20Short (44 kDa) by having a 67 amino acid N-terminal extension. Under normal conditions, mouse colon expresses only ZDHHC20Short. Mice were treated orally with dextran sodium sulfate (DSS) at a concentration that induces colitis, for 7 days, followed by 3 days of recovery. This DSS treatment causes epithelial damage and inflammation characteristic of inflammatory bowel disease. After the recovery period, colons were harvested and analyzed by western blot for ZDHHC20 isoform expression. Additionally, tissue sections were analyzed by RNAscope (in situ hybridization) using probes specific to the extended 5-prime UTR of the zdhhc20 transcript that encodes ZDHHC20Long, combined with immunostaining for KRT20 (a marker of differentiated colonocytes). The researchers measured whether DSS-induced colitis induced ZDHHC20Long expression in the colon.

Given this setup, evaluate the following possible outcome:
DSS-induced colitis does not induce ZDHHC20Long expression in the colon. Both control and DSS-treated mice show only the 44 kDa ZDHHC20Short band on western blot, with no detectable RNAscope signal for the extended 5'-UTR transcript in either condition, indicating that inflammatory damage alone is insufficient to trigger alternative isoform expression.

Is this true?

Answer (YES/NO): NO